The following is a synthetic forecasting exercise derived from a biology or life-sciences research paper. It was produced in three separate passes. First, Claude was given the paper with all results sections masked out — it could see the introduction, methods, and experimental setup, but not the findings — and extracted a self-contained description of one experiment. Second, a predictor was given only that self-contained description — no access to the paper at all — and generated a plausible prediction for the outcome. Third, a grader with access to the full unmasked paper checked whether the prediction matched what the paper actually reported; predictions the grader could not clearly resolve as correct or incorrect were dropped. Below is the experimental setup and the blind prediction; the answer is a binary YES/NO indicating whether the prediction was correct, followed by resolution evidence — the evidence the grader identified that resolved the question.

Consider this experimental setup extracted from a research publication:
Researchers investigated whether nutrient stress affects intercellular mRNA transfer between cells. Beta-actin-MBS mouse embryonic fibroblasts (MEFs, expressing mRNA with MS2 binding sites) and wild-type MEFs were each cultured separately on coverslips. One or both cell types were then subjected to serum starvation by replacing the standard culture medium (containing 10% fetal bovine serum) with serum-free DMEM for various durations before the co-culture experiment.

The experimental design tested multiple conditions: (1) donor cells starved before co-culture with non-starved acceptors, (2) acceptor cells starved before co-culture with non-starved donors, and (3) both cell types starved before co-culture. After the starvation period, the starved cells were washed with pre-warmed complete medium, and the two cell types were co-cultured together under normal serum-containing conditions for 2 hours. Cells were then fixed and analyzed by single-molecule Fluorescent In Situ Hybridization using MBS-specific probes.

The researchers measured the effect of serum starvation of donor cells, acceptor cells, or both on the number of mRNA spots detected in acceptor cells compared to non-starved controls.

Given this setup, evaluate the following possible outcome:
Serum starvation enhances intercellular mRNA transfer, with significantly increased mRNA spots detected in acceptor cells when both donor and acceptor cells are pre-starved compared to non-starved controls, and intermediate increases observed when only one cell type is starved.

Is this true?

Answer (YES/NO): NO